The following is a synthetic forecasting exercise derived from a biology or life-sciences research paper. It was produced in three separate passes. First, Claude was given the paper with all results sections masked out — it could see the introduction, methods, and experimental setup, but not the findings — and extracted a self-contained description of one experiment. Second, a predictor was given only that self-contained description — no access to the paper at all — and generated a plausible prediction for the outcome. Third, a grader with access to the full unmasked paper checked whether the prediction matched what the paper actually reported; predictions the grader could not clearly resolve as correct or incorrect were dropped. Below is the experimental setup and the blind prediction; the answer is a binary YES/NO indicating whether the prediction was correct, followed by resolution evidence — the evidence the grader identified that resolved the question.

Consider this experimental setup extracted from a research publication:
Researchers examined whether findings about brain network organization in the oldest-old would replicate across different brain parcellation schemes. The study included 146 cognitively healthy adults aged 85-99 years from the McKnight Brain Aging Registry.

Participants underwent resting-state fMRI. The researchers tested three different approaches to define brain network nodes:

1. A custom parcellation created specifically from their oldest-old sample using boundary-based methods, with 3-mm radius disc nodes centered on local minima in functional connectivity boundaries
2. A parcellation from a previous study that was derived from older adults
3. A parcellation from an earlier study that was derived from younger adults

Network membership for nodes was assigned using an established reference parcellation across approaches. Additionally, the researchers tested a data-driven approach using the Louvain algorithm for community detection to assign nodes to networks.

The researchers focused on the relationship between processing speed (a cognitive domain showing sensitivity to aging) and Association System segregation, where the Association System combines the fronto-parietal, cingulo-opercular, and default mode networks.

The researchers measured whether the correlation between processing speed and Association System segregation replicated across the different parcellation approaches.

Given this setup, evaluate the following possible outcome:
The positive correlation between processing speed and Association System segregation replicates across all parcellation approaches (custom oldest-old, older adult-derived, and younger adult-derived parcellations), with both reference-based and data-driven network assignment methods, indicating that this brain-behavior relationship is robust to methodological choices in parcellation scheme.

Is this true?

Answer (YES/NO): YES